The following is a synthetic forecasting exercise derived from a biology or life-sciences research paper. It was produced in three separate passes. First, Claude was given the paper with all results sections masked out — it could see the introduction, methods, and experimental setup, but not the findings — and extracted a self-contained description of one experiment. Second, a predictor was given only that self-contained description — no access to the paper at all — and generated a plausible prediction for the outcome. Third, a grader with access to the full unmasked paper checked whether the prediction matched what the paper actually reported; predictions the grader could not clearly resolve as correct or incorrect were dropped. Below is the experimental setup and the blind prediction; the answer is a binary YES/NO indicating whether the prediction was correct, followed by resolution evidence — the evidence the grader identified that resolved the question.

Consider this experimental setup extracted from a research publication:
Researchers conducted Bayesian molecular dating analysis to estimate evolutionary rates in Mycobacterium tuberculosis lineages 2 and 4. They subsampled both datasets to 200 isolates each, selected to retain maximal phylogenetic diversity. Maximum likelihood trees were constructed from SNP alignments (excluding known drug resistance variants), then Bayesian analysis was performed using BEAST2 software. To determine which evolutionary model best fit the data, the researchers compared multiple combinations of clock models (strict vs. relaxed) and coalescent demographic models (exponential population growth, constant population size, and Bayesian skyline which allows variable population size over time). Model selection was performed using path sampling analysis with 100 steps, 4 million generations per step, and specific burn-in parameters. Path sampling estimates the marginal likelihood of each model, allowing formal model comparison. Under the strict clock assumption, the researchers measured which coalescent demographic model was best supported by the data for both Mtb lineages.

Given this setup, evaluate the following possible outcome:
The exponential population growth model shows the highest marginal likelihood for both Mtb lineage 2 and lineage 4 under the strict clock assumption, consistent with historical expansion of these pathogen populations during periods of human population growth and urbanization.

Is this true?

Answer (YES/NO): NO